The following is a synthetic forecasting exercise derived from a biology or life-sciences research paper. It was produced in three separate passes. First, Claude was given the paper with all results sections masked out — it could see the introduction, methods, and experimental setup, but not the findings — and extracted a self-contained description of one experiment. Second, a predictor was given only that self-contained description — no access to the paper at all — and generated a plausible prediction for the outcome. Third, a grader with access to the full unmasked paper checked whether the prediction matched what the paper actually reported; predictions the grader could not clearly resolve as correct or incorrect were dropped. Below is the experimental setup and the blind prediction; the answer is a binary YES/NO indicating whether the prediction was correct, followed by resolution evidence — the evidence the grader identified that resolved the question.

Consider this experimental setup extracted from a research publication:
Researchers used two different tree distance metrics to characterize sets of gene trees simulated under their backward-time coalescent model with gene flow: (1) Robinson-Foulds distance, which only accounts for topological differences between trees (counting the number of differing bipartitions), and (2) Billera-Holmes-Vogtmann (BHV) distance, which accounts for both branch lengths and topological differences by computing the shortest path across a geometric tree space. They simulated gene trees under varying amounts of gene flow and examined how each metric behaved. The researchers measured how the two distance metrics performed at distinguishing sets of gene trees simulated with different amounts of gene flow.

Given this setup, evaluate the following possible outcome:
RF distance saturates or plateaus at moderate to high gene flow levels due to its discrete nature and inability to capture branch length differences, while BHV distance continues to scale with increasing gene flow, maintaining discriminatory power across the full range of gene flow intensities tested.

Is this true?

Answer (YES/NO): YES